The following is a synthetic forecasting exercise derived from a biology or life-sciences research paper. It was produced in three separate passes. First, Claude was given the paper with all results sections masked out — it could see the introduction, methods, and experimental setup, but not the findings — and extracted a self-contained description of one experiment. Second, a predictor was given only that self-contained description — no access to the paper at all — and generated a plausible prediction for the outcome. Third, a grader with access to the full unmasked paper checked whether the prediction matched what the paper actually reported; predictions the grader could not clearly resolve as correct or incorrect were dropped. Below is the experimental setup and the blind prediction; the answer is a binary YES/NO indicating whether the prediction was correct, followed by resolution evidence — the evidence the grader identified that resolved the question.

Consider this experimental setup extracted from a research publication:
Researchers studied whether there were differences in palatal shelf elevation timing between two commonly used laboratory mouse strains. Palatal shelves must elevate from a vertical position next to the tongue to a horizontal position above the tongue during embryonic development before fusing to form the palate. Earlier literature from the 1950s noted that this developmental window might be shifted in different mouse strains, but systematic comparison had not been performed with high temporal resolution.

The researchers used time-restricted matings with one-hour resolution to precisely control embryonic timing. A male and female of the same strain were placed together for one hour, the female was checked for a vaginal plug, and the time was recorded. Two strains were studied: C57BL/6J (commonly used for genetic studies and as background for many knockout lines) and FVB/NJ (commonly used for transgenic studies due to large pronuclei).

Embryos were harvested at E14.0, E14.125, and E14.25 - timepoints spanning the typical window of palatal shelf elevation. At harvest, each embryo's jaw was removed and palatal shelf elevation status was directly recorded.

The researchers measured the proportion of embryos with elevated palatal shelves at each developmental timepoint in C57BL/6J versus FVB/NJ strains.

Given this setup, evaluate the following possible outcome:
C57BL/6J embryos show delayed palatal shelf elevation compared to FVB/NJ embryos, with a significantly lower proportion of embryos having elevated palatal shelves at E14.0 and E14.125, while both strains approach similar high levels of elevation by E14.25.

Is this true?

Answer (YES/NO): YES